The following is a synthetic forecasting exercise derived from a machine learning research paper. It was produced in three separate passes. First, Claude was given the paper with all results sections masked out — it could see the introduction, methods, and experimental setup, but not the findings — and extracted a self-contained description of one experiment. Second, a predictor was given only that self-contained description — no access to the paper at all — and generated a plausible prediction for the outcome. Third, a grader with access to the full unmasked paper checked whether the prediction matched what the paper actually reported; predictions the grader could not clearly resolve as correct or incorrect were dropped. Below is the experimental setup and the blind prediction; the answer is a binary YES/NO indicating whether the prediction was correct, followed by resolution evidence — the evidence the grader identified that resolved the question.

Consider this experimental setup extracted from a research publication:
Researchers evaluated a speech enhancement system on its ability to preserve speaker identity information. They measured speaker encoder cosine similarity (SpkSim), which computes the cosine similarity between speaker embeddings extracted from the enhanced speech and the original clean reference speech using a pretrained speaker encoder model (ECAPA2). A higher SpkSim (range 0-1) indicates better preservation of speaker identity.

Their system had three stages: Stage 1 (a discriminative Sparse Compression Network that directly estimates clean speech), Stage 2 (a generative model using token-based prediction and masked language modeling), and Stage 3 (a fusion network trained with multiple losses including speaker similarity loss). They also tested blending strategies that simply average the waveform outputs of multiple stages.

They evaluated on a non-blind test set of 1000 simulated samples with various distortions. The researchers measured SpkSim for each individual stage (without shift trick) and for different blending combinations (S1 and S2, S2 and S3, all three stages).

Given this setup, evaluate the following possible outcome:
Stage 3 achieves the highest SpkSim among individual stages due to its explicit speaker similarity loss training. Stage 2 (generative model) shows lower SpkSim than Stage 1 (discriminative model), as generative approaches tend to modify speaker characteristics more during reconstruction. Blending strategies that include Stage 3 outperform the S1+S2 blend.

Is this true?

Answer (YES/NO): NO